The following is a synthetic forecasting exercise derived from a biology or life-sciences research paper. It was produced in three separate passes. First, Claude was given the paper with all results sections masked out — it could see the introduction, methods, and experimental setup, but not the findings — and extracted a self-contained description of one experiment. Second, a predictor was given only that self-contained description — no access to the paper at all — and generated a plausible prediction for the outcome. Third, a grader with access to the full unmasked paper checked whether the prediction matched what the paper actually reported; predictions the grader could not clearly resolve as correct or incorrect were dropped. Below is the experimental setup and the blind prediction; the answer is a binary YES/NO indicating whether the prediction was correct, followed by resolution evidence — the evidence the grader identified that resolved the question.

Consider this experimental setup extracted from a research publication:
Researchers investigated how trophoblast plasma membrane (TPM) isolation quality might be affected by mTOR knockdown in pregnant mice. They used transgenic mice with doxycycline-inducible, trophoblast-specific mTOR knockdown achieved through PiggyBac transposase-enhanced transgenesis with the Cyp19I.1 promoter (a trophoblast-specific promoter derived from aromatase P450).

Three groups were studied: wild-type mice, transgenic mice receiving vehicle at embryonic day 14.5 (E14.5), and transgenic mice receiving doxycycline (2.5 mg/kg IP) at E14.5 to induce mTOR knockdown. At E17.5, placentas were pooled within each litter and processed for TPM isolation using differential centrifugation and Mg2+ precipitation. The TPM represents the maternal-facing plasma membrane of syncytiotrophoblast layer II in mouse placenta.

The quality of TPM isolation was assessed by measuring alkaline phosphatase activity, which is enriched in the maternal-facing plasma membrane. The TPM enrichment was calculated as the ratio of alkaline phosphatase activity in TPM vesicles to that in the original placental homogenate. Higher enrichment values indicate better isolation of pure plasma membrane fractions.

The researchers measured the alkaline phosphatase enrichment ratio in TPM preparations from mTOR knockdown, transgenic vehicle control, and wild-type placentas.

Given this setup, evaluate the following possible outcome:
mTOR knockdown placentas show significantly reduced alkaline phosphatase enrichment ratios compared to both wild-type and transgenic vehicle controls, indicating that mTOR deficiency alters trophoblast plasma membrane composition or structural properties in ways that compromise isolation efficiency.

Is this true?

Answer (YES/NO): NO